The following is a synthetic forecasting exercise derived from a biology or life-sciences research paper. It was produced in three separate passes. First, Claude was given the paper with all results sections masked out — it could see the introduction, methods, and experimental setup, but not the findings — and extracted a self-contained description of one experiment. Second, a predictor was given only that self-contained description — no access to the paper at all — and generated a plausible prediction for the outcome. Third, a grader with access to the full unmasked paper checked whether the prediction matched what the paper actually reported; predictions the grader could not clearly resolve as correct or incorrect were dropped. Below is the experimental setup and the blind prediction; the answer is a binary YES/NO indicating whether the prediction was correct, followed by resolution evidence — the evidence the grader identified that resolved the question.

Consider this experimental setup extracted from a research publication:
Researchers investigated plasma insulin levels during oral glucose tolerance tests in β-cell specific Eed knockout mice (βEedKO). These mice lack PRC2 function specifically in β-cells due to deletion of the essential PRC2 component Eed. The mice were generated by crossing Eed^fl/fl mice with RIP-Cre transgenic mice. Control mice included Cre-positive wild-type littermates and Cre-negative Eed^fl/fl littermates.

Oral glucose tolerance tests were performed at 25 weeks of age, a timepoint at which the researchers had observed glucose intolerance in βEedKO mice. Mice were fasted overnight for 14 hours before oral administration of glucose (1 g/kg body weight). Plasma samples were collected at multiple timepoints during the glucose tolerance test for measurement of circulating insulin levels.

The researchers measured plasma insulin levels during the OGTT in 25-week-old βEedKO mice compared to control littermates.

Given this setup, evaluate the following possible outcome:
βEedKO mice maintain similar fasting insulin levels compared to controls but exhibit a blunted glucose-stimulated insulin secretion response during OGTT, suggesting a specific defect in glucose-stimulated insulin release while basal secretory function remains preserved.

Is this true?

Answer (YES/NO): NO